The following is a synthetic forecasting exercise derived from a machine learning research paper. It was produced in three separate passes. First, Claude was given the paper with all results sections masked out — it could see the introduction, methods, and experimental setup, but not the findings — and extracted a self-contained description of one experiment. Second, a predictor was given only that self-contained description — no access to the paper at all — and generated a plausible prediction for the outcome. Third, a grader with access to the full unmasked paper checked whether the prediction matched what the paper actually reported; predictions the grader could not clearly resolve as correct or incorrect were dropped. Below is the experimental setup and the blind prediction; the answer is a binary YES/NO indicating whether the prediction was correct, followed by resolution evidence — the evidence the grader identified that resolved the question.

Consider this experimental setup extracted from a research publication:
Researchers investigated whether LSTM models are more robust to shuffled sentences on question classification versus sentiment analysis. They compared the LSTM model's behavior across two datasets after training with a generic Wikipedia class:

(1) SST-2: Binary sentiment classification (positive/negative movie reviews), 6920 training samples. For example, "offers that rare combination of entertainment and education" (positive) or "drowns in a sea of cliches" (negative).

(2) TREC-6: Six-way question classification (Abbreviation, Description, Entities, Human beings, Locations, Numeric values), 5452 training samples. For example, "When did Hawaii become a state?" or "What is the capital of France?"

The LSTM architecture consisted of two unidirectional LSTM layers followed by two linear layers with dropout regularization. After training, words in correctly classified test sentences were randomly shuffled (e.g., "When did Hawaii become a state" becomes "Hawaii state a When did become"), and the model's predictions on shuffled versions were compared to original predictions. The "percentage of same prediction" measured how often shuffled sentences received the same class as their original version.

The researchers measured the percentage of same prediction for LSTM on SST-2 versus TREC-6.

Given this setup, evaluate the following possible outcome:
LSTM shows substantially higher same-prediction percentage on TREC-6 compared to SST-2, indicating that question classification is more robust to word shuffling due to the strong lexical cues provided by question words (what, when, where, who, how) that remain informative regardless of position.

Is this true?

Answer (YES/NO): NO